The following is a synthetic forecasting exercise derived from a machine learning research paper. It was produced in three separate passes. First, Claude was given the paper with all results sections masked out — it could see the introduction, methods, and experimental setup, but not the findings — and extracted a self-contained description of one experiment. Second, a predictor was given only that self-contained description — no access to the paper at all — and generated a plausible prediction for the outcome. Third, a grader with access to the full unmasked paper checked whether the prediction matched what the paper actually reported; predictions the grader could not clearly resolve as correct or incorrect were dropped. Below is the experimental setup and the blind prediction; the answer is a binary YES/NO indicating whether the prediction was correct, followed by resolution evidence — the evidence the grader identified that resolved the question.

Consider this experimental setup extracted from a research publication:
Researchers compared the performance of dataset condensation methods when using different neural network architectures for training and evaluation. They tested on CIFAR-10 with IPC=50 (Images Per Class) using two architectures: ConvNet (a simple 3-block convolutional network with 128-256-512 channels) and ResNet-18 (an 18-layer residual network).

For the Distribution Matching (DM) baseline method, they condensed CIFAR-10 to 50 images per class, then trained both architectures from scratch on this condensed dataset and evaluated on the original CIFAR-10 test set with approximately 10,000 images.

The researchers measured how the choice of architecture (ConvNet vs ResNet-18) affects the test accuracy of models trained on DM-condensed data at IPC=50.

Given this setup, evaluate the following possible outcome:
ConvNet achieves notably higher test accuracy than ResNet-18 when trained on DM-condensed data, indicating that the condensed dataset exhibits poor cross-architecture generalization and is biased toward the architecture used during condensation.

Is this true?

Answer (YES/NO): YES